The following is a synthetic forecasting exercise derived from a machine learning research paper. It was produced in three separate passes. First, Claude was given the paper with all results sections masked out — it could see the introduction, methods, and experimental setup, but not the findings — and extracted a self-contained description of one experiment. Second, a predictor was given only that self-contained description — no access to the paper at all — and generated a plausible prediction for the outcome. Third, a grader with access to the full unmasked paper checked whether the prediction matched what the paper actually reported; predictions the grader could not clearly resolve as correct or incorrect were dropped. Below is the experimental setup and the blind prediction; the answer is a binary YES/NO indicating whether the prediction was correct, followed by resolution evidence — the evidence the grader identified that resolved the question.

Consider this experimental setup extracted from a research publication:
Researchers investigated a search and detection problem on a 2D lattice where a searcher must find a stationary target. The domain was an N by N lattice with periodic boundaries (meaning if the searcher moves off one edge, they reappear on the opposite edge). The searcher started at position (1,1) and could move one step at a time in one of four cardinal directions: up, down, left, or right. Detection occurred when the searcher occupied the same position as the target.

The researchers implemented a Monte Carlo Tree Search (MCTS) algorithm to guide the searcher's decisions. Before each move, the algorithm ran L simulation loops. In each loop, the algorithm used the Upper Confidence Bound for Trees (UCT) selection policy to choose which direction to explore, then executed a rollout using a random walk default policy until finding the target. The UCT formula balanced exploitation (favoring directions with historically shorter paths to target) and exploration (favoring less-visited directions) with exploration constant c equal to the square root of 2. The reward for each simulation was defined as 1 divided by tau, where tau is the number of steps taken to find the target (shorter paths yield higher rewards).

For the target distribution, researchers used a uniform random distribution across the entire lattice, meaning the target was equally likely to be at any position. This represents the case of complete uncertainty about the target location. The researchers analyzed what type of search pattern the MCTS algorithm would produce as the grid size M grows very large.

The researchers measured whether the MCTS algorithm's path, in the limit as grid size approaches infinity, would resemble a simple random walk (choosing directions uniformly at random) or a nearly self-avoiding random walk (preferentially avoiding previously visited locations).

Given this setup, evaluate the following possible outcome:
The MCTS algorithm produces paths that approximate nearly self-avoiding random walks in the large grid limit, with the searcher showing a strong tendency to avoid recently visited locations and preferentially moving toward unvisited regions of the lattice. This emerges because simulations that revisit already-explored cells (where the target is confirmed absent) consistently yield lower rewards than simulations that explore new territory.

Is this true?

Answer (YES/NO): YES